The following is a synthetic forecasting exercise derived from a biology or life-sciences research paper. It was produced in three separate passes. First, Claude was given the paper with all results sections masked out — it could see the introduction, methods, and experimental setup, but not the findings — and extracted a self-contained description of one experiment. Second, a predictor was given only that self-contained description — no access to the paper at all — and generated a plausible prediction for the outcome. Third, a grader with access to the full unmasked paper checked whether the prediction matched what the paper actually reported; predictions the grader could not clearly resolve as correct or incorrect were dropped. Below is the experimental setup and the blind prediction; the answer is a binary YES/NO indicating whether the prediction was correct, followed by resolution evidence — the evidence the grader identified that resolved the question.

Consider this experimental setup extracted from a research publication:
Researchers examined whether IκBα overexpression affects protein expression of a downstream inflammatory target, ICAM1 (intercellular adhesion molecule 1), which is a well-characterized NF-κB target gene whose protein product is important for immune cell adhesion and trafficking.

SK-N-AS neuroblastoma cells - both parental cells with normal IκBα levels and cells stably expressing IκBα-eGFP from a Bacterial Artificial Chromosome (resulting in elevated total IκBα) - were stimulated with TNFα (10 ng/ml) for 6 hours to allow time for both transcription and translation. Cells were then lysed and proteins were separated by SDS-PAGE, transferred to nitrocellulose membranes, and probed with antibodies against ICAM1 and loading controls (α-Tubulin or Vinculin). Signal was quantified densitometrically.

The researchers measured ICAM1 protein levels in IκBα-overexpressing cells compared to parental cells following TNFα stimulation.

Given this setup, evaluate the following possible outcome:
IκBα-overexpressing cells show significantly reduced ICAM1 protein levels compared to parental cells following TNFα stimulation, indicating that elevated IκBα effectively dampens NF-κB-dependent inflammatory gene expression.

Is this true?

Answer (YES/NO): YES